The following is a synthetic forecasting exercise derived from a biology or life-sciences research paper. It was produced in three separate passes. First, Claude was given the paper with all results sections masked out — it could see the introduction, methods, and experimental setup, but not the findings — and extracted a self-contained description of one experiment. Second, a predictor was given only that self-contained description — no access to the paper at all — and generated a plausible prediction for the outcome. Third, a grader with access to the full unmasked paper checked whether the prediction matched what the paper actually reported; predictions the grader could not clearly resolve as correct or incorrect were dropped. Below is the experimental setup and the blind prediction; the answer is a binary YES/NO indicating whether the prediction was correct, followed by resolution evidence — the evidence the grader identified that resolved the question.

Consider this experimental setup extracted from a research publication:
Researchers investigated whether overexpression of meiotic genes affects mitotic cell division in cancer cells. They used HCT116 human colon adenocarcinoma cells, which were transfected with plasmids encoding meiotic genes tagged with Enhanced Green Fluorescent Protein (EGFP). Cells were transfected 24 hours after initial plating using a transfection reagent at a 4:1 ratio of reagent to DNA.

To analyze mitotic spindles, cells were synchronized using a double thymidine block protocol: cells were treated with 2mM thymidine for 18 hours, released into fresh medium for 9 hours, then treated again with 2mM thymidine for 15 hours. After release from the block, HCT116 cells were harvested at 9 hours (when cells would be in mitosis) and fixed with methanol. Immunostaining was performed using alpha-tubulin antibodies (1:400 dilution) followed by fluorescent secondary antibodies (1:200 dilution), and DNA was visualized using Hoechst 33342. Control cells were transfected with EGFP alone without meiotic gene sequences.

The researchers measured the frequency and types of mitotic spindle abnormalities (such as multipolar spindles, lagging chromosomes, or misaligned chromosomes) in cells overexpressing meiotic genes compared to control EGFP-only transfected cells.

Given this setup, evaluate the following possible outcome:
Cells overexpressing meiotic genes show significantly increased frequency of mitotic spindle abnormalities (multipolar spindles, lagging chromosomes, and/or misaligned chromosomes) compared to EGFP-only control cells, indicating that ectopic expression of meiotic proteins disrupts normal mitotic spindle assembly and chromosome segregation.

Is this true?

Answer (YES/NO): YES